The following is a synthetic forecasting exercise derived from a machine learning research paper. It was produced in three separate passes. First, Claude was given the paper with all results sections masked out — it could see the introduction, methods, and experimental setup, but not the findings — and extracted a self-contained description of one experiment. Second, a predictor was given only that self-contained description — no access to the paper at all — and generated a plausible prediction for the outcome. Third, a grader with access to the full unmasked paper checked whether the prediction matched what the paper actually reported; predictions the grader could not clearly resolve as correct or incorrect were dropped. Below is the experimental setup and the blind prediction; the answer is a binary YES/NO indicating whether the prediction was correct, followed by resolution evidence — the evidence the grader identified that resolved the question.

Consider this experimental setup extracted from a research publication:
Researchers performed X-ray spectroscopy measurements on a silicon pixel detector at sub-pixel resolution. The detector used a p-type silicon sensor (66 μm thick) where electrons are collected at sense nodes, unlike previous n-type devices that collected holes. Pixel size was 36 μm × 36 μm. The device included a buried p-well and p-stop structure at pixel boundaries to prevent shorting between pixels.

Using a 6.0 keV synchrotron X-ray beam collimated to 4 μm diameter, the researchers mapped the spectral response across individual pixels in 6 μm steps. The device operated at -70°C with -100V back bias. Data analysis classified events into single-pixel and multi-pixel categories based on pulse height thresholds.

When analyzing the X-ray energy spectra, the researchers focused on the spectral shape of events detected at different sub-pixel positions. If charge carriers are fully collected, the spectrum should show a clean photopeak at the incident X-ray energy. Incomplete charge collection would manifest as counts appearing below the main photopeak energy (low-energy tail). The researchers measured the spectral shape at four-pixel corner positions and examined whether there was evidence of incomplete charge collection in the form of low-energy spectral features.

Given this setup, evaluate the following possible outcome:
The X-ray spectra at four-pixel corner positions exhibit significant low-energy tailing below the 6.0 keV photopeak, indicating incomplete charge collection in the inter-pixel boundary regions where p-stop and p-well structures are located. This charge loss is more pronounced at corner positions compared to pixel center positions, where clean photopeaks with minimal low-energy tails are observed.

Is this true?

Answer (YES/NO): YES